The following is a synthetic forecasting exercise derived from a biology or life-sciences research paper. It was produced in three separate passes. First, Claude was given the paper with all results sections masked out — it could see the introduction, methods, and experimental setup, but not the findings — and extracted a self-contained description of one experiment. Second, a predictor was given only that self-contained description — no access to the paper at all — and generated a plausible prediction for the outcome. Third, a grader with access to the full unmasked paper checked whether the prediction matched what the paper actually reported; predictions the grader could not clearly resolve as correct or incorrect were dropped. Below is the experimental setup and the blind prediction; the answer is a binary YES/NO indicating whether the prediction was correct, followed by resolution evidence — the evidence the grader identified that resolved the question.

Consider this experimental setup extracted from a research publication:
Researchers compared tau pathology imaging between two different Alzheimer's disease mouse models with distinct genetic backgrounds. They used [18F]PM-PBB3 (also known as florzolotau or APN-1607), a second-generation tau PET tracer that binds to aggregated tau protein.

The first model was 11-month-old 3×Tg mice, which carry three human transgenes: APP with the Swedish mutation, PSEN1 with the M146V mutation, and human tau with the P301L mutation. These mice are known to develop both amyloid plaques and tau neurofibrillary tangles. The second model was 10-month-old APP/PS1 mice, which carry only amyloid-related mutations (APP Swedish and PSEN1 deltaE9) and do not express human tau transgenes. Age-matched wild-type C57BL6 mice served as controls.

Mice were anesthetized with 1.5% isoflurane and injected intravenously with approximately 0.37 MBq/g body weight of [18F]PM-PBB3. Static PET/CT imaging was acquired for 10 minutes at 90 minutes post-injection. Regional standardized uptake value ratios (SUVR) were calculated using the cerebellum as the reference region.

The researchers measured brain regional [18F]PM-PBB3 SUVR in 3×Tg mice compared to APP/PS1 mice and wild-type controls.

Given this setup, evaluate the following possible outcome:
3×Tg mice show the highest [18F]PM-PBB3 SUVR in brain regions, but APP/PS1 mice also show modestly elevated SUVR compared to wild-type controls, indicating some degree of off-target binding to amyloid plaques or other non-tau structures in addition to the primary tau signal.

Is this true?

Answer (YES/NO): NO